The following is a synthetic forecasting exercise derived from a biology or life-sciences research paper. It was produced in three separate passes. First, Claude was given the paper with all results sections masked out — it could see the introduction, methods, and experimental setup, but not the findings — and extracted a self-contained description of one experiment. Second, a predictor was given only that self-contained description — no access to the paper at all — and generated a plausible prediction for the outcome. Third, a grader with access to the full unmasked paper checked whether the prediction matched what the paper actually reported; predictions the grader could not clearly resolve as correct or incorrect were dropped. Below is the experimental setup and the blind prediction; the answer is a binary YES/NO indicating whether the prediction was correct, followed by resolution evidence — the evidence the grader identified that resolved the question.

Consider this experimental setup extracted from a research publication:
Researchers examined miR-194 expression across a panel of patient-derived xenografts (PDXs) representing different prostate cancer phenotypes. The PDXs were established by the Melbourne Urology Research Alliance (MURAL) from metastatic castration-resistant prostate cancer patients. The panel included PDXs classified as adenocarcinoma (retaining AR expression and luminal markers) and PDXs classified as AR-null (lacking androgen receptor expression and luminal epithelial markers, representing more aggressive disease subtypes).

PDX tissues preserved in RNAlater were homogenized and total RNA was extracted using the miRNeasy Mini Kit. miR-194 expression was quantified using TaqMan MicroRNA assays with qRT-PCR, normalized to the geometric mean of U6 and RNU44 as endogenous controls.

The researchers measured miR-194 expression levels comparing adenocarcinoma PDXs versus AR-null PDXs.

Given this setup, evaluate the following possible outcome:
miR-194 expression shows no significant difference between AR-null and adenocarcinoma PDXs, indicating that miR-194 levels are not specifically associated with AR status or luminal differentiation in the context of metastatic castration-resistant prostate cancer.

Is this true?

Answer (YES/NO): NO